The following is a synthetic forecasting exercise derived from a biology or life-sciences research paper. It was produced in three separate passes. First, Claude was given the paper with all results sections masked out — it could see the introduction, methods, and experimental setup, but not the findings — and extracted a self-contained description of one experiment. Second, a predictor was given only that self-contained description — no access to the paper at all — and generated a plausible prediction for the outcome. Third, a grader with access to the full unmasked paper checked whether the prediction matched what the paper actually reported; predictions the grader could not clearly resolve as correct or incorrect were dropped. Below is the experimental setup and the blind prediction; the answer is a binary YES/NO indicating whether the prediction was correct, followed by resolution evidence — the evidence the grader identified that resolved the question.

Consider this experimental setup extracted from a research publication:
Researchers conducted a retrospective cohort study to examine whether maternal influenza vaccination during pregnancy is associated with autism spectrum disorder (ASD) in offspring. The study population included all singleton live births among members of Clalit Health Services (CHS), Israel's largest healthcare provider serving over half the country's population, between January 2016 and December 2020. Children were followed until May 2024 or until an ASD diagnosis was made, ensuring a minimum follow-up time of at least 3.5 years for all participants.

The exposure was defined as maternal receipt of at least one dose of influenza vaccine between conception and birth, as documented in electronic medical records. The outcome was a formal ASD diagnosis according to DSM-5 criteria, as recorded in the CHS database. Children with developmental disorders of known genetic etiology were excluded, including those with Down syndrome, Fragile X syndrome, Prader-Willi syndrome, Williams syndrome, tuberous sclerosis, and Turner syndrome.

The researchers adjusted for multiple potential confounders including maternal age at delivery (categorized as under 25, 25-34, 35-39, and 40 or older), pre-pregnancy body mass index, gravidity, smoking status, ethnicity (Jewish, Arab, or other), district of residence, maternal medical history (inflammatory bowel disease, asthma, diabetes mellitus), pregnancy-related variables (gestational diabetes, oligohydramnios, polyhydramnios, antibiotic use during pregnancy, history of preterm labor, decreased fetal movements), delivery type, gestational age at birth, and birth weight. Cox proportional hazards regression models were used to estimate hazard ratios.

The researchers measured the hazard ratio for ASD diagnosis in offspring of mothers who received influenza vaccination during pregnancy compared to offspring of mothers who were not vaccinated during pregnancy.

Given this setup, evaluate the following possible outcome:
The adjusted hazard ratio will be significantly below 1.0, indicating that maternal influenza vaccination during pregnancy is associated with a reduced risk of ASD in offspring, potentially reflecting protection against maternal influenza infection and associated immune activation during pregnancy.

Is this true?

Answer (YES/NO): NO